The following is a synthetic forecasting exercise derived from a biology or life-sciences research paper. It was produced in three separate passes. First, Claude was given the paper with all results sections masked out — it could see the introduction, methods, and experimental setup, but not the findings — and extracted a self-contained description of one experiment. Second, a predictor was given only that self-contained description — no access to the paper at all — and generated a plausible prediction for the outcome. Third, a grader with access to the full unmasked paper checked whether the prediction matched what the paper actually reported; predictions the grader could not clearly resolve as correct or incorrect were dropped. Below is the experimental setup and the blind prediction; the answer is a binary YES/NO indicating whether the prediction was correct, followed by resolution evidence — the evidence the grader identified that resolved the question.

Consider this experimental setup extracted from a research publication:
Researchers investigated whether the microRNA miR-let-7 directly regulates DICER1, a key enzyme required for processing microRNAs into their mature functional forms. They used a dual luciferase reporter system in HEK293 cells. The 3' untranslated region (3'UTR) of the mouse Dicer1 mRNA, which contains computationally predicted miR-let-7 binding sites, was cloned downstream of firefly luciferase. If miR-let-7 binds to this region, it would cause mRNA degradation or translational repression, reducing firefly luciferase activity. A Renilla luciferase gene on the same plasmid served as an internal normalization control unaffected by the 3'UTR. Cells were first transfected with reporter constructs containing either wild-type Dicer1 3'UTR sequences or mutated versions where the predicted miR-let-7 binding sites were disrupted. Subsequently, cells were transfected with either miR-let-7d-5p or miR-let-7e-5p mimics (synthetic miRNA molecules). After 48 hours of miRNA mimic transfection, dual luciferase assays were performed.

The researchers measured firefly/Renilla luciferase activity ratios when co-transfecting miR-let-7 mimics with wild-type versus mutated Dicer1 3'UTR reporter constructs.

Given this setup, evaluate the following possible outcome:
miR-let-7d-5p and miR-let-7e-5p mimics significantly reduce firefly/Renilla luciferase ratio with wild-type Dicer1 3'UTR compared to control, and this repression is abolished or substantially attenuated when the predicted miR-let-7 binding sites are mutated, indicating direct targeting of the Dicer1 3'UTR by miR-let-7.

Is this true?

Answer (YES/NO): YES